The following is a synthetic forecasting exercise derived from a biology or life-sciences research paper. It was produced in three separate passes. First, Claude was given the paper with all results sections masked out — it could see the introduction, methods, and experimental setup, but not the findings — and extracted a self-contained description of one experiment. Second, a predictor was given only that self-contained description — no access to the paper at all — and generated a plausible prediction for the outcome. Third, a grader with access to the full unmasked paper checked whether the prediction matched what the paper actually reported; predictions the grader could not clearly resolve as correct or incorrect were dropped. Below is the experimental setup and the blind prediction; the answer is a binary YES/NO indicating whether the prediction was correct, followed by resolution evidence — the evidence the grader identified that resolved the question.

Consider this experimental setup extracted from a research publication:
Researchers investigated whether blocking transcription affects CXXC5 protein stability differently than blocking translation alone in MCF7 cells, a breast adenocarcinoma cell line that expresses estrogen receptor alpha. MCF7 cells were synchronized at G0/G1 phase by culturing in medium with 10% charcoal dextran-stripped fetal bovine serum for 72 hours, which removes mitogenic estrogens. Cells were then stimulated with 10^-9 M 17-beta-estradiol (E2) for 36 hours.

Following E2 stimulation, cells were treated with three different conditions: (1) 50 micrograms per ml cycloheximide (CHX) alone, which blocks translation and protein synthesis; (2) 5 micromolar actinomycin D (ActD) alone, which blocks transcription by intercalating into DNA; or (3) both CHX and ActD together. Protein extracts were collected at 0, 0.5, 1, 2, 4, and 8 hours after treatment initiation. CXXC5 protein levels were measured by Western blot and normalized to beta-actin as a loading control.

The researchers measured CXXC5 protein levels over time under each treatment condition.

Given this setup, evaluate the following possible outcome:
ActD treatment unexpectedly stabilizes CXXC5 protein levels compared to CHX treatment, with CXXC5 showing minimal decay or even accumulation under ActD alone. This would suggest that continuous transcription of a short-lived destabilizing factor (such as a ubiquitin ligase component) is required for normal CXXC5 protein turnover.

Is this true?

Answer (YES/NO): NO